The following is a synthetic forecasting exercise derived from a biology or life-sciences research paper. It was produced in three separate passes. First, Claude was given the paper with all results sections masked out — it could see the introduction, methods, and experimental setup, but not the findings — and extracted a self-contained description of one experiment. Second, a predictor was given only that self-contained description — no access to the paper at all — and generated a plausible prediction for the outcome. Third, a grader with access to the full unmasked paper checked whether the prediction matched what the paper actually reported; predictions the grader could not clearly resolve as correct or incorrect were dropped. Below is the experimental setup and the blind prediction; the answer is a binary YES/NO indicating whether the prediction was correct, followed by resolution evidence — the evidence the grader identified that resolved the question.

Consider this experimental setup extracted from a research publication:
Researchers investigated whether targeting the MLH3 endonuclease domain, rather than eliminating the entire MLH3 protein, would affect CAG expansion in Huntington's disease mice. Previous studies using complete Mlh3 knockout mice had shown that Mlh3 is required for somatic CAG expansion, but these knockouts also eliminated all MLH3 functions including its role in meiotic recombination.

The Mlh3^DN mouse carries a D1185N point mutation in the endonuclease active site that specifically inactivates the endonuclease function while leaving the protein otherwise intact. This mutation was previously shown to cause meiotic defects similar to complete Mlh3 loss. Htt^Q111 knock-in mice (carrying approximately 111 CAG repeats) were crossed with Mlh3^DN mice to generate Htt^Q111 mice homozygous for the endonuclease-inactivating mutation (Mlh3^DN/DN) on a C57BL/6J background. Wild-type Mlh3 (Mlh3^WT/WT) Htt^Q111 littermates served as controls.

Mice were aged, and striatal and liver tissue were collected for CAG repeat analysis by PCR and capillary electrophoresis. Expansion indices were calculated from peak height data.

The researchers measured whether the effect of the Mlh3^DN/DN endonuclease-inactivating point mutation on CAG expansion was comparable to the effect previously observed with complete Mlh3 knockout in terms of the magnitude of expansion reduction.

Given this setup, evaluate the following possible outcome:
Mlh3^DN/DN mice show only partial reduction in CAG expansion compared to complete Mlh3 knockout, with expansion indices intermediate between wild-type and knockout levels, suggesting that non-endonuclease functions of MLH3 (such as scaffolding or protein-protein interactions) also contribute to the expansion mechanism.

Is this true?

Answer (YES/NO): NO